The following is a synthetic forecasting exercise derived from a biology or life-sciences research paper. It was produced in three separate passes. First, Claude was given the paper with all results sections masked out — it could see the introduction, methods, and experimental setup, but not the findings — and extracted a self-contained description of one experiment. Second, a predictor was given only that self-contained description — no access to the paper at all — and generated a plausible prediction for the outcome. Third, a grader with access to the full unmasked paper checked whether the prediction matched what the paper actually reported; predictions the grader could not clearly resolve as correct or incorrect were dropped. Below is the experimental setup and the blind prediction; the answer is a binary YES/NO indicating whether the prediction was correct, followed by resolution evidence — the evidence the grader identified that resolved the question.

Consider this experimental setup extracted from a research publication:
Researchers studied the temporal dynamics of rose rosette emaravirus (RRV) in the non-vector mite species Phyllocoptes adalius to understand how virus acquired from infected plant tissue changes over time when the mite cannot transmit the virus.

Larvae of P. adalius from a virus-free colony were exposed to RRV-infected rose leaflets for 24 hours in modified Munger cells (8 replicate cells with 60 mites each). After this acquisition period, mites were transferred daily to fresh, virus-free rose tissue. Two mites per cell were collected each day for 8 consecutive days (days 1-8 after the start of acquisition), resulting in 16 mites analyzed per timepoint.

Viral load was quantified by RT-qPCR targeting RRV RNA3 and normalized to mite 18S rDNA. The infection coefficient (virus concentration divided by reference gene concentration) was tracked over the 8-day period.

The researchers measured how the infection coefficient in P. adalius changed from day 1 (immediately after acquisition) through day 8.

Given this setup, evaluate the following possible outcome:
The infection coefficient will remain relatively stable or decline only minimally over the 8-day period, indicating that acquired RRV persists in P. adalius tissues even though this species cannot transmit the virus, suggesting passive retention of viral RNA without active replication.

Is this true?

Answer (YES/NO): YES